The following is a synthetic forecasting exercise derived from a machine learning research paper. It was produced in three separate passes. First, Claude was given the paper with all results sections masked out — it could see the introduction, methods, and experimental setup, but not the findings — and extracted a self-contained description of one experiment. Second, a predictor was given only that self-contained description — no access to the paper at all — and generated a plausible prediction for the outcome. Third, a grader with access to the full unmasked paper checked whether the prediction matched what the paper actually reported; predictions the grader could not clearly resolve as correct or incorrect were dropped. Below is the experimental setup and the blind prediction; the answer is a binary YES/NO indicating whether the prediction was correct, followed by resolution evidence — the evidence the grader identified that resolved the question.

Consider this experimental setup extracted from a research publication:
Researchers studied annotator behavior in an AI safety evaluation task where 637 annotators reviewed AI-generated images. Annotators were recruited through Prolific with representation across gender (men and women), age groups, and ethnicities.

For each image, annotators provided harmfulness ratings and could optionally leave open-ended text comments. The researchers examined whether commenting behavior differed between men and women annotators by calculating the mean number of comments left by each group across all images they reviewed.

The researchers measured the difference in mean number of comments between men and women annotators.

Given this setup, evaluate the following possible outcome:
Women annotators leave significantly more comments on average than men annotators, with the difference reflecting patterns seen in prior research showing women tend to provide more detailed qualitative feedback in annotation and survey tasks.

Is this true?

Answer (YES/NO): NO